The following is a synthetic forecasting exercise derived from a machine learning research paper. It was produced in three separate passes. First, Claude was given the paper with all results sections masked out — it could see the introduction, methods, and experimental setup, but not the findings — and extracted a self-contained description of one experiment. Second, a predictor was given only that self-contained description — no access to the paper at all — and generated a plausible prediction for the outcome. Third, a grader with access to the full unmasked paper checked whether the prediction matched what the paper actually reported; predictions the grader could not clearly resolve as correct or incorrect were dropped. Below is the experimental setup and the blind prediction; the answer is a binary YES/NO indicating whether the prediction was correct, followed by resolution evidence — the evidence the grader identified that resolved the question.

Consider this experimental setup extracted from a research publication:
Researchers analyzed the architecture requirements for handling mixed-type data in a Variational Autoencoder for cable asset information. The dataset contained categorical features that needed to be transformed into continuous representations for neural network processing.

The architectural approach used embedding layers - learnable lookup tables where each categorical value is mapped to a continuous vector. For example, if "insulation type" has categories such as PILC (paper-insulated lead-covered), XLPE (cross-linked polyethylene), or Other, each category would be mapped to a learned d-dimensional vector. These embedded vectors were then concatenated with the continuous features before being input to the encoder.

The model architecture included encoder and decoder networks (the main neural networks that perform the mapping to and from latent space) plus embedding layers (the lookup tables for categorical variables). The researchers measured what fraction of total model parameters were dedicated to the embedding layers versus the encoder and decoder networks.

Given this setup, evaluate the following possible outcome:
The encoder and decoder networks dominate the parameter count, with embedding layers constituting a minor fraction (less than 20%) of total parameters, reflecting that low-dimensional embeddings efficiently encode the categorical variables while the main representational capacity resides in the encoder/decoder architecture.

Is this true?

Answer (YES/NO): YES